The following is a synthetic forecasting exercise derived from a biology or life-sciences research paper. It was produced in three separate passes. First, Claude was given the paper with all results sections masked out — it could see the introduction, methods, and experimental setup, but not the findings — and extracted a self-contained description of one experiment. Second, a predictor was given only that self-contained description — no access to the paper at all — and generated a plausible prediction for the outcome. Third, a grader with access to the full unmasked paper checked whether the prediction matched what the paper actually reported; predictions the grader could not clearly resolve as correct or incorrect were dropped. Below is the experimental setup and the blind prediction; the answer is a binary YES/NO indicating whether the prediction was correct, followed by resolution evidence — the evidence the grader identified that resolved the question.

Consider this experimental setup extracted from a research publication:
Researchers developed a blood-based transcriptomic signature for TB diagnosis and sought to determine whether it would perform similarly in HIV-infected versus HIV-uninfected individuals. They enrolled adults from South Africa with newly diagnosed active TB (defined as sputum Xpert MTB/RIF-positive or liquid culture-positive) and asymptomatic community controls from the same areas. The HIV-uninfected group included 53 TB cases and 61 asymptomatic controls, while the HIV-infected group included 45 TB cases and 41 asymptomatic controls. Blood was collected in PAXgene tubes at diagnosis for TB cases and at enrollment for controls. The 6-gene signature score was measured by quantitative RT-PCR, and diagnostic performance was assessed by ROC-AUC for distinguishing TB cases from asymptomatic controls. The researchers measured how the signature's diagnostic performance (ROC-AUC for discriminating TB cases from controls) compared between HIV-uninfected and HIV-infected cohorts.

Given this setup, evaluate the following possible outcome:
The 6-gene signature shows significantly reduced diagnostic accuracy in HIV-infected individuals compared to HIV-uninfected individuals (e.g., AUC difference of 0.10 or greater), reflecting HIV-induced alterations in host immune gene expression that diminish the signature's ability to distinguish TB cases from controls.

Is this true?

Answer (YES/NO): NO